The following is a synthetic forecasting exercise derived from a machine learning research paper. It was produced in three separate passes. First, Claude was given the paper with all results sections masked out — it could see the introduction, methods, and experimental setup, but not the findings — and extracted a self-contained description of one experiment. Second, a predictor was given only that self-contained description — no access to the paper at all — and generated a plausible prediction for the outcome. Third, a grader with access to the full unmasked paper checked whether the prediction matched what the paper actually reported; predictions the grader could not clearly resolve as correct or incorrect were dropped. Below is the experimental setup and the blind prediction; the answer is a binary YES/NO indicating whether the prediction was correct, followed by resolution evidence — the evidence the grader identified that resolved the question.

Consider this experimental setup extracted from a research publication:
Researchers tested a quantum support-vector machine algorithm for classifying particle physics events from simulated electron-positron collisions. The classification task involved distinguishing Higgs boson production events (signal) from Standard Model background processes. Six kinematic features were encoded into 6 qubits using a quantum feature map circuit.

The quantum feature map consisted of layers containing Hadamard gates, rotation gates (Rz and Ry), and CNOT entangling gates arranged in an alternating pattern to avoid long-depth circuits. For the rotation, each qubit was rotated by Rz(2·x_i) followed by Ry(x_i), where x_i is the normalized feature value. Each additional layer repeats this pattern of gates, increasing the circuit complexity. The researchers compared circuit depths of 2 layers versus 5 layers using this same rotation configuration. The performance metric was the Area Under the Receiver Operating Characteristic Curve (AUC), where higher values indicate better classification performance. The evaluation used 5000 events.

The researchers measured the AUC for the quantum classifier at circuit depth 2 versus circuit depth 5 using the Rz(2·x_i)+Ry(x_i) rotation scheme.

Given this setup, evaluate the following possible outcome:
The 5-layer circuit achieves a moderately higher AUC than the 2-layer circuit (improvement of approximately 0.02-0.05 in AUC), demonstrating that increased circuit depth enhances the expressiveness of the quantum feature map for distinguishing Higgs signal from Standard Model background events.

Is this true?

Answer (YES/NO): NO